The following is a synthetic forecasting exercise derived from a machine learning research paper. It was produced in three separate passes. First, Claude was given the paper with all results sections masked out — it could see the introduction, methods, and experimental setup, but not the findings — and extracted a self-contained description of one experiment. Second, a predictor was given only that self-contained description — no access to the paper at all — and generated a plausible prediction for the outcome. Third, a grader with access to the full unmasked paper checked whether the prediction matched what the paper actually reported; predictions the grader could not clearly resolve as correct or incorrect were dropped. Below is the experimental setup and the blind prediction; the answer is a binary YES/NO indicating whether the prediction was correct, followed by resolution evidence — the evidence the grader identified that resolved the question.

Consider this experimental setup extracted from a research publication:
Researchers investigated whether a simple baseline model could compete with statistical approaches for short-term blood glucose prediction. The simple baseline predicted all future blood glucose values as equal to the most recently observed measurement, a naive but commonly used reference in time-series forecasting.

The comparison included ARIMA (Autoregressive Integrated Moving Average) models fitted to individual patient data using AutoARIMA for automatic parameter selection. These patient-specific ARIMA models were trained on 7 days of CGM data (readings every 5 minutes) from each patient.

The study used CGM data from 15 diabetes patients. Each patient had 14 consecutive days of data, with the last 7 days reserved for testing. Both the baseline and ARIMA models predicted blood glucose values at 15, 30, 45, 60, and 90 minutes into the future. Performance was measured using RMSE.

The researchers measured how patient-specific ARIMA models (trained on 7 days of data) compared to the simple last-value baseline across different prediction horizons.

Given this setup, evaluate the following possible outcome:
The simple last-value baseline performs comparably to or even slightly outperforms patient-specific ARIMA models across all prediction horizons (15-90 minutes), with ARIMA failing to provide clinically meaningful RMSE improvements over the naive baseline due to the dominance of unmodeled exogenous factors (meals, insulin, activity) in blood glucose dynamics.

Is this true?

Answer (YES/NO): NO